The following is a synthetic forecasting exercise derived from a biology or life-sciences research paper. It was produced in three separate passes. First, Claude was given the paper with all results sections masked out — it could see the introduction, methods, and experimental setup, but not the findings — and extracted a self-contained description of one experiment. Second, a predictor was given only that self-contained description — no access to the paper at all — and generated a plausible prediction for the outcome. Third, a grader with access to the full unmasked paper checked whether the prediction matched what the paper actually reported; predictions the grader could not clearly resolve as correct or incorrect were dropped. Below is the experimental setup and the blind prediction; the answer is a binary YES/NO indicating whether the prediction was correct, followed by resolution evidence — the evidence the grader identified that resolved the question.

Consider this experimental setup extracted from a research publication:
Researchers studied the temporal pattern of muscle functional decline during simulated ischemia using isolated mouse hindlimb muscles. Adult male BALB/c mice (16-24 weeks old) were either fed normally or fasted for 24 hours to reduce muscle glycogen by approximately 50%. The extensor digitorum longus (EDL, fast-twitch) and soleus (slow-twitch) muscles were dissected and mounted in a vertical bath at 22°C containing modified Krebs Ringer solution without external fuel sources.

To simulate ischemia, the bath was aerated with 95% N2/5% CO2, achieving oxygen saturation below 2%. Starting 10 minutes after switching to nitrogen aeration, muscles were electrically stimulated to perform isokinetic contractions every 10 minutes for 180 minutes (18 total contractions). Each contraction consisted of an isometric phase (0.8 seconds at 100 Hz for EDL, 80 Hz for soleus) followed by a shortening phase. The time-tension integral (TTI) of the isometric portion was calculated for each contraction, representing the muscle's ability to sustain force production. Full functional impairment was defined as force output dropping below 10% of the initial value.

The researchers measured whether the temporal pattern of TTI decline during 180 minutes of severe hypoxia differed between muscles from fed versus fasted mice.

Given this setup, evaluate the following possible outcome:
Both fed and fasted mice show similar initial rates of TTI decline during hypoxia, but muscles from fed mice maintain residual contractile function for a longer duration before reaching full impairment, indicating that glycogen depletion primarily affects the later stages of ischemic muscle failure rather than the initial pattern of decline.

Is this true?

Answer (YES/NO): NO